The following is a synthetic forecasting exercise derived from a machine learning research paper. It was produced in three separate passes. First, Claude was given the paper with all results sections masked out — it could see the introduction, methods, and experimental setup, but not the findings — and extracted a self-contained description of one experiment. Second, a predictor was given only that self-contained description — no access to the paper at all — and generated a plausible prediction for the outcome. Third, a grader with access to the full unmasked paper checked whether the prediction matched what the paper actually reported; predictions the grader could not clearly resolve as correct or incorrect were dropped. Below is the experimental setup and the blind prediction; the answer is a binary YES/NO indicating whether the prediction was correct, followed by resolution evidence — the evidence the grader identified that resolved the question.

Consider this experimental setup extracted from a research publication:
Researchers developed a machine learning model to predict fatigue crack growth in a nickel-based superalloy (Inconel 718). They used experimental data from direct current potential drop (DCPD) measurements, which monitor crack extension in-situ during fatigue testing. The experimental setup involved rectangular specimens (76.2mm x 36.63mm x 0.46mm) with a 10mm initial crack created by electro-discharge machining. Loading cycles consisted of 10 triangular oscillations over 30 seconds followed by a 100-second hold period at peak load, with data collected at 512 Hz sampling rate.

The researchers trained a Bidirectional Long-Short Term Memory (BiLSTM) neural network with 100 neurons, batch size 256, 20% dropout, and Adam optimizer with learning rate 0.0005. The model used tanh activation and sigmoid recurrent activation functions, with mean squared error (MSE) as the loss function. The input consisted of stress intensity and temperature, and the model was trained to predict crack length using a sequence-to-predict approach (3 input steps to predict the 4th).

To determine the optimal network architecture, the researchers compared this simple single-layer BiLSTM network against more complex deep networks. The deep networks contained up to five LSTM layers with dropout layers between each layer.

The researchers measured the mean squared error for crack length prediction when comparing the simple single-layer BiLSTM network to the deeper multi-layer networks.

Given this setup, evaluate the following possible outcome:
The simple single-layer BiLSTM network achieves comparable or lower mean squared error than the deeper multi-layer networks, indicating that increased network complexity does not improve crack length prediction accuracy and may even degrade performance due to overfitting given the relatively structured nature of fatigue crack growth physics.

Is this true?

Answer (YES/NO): YES